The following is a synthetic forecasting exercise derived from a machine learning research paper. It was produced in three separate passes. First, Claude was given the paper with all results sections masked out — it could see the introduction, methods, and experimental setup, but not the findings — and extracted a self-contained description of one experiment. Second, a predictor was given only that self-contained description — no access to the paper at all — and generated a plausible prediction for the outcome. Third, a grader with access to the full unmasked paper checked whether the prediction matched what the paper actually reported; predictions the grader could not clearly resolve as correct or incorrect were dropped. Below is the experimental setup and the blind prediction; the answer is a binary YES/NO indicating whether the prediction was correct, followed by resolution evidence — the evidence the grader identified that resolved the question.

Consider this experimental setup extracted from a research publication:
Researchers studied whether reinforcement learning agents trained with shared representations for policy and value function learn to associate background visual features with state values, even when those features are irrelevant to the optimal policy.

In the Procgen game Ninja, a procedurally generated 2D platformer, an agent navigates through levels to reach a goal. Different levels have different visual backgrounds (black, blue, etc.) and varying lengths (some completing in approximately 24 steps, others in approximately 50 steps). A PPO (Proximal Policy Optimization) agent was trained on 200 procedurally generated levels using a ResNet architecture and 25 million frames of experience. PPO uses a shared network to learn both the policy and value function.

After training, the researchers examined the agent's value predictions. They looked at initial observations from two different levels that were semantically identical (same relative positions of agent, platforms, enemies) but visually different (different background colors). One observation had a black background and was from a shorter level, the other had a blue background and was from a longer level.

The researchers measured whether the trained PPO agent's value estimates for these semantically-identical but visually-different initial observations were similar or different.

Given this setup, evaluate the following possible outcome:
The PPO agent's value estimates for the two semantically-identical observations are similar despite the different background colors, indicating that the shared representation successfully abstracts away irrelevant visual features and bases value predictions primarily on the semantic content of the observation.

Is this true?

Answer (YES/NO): NO